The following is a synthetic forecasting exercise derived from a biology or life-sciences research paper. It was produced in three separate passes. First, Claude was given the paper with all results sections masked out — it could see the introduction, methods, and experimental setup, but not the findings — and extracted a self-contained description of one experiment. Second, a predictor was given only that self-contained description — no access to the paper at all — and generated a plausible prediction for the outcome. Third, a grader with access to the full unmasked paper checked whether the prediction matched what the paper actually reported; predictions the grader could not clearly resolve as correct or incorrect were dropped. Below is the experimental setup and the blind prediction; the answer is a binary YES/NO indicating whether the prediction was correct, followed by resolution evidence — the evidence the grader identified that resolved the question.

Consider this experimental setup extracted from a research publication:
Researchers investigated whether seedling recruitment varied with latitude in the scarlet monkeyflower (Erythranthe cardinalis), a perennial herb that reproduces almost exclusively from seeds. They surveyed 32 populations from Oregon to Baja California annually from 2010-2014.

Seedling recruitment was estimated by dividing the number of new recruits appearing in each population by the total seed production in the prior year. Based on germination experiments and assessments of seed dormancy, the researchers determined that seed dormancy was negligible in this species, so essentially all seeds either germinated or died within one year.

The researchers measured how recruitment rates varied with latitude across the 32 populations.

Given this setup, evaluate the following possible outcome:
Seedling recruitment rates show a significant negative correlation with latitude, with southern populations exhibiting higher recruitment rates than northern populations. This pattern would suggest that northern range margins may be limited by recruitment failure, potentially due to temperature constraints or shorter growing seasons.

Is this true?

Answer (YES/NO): NO